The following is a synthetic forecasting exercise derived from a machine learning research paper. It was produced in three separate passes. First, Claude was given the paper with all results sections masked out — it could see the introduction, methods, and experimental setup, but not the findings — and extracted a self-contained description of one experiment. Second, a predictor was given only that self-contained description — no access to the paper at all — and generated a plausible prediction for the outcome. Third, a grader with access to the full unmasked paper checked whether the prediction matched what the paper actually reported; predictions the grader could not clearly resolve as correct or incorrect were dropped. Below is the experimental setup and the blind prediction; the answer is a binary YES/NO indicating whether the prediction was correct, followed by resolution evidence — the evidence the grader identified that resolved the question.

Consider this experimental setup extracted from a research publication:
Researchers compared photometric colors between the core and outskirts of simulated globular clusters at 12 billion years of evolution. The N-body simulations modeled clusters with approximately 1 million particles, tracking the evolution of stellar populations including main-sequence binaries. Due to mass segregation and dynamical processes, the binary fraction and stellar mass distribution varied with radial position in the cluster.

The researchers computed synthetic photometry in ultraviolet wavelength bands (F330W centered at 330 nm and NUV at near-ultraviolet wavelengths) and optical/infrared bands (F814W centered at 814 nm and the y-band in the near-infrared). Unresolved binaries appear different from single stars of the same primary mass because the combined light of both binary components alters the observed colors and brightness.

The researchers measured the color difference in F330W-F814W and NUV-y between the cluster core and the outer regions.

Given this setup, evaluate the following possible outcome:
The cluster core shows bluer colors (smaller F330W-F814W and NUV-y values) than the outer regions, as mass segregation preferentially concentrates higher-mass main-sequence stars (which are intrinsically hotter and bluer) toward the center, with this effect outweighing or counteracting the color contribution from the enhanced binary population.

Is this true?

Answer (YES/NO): YES